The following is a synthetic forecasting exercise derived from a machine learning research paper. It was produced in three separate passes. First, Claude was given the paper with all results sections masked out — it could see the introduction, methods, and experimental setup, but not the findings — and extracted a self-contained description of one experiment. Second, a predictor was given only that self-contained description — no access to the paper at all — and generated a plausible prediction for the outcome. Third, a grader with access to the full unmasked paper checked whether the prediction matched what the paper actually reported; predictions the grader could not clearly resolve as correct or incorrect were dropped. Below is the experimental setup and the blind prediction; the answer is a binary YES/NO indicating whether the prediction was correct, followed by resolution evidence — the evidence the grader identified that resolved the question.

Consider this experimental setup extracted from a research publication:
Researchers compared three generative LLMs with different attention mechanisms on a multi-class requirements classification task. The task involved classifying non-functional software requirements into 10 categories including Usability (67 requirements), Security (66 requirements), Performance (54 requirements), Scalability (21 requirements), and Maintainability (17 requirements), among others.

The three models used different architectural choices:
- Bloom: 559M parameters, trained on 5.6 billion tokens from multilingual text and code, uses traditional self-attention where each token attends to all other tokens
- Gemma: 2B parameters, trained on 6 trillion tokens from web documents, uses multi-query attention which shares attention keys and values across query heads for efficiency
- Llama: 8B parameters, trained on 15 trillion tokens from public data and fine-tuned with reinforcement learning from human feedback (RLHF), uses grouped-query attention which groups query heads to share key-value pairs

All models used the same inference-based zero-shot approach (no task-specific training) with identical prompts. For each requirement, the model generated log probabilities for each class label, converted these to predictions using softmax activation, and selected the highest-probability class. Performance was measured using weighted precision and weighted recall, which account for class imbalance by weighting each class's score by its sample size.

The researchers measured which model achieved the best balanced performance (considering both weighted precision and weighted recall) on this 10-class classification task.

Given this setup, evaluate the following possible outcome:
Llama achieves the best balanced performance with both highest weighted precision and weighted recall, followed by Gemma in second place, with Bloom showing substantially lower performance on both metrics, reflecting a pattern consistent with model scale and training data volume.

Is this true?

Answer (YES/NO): NO